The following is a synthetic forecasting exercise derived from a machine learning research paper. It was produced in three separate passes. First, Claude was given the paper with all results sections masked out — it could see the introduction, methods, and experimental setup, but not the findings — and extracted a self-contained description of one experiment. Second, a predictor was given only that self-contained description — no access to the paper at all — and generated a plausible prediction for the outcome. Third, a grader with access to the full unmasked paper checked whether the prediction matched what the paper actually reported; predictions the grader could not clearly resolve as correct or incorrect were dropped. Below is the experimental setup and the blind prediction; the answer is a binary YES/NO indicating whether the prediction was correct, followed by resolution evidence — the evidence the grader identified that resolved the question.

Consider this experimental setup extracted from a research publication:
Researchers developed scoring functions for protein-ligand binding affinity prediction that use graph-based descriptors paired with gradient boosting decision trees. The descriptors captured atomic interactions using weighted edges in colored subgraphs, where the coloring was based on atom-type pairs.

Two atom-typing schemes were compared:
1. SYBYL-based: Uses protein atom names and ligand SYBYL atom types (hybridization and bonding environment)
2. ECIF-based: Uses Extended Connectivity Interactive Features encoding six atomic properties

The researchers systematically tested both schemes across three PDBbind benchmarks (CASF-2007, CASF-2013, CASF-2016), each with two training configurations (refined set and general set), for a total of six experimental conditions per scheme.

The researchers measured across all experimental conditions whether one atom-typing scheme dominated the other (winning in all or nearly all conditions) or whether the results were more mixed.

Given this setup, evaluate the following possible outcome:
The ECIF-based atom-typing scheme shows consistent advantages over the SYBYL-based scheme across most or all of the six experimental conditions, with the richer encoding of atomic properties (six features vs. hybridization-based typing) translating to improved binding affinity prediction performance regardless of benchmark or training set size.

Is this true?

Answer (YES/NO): NO